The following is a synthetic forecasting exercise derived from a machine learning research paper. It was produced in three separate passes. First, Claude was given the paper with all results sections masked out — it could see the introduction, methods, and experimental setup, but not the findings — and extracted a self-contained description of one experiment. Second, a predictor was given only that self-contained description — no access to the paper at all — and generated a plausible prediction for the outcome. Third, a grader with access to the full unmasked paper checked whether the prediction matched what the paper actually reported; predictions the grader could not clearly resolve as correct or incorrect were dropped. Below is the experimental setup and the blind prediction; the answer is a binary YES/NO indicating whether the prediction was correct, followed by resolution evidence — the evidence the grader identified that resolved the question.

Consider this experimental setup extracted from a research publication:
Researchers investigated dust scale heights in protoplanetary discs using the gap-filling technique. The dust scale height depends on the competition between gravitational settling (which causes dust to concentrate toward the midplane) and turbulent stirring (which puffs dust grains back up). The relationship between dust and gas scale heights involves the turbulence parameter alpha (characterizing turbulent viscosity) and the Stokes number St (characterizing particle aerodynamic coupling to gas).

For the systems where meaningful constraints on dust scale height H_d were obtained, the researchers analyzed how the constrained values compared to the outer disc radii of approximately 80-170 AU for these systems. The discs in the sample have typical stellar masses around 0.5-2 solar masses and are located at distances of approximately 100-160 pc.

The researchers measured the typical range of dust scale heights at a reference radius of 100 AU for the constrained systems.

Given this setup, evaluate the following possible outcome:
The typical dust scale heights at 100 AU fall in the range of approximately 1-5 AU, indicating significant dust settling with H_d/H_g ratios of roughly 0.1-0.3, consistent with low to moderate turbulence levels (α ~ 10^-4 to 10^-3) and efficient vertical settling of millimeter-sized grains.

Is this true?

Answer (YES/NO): NO